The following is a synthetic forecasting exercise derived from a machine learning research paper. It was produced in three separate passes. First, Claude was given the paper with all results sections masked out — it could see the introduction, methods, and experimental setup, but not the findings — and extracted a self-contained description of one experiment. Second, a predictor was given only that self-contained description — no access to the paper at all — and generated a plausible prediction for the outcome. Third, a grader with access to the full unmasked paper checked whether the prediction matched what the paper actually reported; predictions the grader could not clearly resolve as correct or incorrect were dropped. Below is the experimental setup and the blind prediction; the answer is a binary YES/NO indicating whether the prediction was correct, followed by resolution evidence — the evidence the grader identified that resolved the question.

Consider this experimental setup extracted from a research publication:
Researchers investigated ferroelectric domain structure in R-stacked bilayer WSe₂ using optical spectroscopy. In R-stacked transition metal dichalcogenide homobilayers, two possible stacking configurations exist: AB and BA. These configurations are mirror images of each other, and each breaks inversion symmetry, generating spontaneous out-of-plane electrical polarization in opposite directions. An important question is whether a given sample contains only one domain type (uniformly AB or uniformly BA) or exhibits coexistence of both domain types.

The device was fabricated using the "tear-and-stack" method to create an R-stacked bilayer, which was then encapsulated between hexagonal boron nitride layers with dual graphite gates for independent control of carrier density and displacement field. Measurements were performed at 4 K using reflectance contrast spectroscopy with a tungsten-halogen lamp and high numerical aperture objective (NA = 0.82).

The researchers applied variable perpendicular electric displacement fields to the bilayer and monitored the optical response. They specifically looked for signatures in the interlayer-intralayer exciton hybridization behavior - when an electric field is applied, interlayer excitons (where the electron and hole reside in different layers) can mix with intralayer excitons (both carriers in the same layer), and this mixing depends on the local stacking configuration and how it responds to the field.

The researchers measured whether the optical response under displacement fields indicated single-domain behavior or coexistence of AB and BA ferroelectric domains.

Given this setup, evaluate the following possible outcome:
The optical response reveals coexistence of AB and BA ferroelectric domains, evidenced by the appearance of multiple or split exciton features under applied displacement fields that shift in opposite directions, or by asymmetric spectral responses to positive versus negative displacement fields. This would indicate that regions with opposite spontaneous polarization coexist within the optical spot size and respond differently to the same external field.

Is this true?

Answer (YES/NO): YES